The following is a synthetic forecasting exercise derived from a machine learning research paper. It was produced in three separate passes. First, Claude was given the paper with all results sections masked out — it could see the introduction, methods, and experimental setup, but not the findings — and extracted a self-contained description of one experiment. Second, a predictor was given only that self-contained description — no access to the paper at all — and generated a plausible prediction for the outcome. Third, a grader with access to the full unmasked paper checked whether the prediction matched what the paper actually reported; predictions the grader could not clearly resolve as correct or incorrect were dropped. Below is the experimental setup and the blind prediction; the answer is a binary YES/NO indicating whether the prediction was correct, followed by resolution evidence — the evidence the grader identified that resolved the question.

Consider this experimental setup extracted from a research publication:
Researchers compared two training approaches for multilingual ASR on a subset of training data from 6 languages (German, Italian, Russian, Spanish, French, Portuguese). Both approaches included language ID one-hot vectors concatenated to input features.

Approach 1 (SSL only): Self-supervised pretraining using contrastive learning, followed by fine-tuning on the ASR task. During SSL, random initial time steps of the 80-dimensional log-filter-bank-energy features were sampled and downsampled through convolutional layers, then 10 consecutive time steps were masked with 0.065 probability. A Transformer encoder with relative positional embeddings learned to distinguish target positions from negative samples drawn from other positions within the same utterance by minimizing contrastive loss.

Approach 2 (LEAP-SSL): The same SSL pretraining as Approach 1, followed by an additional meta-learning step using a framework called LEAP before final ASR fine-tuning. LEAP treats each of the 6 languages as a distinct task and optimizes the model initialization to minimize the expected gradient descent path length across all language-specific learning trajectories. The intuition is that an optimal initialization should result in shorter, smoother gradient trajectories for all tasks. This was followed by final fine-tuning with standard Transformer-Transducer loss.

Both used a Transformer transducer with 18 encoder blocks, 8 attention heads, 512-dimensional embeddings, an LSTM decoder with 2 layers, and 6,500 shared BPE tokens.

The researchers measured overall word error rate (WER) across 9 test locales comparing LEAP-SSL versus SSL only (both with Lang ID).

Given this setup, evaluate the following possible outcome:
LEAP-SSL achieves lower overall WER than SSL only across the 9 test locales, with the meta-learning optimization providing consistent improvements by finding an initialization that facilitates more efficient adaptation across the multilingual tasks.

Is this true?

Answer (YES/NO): NO